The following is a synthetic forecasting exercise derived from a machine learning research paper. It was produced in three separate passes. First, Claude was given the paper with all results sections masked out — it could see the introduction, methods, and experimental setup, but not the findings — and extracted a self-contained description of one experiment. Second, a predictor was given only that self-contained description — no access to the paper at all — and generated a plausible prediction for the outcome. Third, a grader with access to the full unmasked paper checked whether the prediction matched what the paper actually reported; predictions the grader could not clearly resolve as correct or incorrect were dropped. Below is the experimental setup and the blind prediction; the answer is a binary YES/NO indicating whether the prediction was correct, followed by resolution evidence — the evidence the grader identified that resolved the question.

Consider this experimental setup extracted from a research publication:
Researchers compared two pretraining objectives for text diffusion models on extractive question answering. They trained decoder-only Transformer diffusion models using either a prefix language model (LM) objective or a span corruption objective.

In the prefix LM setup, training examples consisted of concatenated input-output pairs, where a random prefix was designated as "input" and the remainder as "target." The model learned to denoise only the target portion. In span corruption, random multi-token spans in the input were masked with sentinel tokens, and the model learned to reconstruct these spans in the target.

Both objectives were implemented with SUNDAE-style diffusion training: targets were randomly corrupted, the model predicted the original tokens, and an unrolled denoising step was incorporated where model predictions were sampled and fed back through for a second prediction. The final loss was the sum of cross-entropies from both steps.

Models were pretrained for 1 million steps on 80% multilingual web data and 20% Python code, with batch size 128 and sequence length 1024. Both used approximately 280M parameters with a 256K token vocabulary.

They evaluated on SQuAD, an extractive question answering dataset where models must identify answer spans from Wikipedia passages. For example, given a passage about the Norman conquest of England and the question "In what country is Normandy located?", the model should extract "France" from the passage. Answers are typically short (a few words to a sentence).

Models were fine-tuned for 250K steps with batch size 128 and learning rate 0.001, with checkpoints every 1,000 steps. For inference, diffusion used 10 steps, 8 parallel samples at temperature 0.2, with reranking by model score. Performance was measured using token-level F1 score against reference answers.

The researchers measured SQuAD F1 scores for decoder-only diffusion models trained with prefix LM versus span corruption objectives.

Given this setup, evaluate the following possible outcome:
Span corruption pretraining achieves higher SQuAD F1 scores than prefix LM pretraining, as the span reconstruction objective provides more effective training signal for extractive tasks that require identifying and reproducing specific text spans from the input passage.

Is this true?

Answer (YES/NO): YES